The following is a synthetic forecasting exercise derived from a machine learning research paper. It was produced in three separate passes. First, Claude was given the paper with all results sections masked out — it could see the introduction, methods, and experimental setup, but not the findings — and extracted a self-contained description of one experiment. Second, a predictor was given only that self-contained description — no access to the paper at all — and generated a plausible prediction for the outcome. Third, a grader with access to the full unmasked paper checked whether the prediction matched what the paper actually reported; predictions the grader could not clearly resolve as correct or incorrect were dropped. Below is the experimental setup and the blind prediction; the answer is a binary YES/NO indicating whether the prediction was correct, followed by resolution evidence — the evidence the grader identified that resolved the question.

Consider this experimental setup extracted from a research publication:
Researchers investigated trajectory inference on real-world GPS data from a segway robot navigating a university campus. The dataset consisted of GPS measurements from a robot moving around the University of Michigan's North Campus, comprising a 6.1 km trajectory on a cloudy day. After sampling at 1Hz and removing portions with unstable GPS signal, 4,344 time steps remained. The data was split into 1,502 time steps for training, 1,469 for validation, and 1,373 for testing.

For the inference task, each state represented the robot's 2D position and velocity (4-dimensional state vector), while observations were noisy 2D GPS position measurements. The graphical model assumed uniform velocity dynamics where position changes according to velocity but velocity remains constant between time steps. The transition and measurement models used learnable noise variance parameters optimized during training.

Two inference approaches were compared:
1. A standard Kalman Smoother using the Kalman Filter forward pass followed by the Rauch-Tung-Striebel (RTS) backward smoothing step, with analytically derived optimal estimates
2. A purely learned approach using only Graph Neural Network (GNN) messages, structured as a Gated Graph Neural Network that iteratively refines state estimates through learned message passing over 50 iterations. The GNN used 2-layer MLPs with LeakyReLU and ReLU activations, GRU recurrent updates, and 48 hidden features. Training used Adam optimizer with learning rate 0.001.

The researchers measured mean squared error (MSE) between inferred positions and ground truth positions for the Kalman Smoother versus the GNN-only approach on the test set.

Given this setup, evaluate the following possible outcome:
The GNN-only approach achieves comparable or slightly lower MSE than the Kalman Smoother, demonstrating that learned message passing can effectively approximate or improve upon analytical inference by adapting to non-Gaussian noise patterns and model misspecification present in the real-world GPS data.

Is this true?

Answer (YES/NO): NO